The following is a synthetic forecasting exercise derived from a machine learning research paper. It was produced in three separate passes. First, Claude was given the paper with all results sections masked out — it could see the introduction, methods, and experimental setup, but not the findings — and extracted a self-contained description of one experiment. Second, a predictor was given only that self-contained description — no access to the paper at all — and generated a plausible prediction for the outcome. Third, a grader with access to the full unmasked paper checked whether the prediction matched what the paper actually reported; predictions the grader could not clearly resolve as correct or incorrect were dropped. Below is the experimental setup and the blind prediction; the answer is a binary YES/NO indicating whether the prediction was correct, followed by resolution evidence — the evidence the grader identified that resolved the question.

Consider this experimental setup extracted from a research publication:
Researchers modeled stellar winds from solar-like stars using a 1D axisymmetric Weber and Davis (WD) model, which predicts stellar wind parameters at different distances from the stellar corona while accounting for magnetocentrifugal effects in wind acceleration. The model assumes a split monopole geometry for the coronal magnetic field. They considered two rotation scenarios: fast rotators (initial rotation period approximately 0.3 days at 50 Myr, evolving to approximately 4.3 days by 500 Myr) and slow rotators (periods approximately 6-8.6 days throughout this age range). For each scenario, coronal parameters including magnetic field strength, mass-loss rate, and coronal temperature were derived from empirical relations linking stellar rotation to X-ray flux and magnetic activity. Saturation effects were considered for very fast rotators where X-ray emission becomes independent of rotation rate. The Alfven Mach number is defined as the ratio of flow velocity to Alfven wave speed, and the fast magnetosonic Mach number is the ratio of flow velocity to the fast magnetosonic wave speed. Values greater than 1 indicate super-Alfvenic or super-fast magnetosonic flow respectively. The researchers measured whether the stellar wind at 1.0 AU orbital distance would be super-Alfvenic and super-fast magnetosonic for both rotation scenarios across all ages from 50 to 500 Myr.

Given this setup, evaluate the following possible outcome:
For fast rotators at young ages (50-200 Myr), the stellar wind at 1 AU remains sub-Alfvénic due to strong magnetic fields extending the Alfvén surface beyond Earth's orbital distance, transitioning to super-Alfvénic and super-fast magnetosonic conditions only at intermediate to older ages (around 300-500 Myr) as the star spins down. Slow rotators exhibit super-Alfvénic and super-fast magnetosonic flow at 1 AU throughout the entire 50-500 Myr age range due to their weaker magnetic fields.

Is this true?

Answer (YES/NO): NO